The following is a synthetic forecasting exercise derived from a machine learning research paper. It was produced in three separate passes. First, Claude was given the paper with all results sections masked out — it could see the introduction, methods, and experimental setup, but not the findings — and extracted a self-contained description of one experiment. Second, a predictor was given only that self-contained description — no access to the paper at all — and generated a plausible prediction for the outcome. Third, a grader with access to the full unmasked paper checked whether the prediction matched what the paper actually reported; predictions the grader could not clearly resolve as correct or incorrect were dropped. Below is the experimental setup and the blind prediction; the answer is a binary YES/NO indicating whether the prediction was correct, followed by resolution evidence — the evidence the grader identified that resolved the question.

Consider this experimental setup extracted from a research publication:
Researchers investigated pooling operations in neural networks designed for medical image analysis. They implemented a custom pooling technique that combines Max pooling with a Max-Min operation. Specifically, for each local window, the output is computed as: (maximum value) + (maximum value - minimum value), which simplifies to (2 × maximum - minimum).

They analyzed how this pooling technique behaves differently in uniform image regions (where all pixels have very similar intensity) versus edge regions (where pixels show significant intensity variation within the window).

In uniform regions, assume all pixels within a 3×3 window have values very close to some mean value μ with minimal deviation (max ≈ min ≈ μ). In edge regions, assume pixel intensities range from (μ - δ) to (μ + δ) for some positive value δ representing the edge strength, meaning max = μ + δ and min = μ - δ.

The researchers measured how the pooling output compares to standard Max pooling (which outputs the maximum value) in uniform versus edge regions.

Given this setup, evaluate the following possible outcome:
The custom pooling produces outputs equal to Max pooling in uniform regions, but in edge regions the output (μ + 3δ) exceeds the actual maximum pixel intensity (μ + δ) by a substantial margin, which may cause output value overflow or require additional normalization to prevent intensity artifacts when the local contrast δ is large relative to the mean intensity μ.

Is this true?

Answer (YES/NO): NO